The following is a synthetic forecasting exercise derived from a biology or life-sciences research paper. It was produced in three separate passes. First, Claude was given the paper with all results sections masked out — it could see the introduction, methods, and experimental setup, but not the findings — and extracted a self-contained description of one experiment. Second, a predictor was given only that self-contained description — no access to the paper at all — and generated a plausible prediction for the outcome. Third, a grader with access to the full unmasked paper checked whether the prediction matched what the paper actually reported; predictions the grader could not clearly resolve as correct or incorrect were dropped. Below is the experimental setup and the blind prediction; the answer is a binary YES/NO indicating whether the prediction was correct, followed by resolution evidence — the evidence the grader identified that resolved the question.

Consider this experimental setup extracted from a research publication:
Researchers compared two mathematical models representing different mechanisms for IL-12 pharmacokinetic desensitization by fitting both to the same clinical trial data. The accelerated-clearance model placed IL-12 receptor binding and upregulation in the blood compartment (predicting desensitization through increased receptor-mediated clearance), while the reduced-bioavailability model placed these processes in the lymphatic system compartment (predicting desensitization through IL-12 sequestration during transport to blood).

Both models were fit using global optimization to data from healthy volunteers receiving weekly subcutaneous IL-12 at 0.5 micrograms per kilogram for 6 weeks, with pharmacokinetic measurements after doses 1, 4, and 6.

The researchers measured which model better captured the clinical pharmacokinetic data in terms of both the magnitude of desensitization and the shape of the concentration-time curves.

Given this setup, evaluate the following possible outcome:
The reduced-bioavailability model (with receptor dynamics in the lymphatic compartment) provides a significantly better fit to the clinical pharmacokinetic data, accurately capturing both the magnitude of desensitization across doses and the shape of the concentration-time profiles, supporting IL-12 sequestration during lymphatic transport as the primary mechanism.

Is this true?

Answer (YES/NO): YES